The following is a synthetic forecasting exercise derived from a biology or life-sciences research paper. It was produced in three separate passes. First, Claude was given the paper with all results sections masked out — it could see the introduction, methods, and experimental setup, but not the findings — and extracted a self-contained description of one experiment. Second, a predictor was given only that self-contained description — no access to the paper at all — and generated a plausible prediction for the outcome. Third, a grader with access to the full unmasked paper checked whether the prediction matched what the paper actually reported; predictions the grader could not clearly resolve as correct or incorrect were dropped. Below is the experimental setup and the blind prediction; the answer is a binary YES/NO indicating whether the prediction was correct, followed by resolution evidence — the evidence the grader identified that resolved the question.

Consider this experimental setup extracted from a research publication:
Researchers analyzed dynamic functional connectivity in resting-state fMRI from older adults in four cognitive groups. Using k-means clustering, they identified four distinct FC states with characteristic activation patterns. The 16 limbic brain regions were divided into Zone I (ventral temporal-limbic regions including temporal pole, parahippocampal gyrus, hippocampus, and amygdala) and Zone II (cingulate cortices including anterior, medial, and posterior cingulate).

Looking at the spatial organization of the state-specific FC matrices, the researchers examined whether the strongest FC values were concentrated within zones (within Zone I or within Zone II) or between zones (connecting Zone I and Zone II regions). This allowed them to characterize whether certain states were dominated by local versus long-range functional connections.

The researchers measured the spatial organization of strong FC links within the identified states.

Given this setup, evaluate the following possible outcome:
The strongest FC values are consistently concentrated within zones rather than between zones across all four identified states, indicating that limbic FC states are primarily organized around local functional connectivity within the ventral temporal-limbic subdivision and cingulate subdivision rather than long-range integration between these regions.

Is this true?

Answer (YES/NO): YES